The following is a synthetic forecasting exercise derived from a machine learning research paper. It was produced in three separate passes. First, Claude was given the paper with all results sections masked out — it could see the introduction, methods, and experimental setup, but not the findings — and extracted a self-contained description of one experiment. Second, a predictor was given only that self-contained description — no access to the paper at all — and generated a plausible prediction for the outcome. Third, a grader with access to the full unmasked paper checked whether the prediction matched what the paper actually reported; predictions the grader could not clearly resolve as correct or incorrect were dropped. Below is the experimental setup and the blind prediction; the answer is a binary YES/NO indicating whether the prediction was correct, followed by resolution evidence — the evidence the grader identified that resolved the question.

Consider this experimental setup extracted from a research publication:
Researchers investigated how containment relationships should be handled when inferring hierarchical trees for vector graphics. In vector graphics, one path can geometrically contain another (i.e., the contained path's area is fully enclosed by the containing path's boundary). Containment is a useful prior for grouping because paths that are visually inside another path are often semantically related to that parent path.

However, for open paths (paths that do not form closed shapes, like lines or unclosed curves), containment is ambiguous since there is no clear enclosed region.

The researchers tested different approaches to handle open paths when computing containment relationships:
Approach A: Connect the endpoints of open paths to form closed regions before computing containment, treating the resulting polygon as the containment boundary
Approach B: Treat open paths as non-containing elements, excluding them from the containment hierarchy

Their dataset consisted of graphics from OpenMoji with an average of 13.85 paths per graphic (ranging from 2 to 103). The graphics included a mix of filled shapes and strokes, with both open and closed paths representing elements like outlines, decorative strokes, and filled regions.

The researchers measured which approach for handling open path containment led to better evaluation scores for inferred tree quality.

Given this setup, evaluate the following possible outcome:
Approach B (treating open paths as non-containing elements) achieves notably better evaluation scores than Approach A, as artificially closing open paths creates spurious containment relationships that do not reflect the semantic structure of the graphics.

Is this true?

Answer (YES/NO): NO